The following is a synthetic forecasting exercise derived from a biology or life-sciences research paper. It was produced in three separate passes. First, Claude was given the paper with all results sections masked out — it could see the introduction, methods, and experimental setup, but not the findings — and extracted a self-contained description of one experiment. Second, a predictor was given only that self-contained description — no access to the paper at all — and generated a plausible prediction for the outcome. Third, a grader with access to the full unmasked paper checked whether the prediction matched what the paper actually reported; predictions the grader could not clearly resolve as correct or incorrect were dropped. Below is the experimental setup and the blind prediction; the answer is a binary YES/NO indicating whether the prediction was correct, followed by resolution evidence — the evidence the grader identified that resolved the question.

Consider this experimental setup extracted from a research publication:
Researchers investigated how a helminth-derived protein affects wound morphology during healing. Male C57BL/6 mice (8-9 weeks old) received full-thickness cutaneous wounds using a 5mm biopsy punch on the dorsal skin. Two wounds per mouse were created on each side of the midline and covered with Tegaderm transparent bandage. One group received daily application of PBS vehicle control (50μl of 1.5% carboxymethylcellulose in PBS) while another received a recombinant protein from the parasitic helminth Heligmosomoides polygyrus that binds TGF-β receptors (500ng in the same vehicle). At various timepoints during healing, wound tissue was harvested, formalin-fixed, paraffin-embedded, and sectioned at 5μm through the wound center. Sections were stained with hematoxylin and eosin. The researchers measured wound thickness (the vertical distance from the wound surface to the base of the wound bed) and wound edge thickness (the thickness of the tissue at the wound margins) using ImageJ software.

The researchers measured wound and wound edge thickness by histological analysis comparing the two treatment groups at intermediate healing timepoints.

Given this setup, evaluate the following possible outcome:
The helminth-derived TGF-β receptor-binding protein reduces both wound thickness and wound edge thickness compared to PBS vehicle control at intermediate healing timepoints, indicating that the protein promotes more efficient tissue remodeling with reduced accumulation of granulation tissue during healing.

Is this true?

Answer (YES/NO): NO